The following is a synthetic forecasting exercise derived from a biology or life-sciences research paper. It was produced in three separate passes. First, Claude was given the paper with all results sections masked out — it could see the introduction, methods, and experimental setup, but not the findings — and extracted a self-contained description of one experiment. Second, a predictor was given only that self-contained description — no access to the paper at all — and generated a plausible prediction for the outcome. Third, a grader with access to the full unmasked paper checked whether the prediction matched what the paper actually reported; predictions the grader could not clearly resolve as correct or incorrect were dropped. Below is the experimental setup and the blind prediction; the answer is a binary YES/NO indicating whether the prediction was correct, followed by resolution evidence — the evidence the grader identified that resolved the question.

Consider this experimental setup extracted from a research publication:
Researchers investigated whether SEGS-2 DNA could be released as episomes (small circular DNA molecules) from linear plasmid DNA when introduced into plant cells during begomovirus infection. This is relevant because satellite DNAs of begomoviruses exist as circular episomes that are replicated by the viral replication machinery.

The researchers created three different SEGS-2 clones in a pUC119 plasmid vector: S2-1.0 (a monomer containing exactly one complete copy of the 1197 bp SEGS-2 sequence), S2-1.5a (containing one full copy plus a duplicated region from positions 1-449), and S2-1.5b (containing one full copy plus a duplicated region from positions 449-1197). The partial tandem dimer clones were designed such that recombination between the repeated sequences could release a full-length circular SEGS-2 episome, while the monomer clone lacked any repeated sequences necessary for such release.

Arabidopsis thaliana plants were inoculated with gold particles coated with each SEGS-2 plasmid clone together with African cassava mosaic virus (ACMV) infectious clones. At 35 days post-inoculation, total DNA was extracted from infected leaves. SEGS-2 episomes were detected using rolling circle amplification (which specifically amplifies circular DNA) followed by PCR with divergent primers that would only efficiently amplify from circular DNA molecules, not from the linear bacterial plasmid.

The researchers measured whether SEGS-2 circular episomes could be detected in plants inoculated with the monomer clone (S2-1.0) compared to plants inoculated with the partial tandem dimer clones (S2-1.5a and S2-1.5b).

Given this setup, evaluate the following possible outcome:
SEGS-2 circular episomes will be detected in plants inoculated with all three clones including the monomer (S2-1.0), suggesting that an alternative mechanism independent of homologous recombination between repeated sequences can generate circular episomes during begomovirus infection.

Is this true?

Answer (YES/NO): NO